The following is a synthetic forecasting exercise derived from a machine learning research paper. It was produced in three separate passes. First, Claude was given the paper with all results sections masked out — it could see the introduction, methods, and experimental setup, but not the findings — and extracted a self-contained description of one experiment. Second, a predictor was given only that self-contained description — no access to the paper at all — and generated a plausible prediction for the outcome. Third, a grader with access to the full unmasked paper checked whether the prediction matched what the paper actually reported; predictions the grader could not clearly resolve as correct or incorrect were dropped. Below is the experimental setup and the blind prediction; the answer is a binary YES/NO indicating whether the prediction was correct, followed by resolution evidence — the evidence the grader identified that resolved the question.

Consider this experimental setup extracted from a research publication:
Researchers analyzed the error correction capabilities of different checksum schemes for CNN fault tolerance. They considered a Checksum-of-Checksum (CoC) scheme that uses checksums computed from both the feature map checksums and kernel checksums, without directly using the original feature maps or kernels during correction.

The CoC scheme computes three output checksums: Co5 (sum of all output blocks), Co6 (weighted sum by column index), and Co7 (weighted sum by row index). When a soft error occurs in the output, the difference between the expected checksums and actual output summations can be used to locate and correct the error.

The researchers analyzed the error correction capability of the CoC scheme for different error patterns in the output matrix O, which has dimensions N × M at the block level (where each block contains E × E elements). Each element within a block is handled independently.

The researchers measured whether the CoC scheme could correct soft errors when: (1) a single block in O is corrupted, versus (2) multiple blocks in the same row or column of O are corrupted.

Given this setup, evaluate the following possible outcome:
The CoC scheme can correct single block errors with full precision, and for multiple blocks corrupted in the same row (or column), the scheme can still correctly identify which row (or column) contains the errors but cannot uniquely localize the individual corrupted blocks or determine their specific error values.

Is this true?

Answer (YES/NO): NO